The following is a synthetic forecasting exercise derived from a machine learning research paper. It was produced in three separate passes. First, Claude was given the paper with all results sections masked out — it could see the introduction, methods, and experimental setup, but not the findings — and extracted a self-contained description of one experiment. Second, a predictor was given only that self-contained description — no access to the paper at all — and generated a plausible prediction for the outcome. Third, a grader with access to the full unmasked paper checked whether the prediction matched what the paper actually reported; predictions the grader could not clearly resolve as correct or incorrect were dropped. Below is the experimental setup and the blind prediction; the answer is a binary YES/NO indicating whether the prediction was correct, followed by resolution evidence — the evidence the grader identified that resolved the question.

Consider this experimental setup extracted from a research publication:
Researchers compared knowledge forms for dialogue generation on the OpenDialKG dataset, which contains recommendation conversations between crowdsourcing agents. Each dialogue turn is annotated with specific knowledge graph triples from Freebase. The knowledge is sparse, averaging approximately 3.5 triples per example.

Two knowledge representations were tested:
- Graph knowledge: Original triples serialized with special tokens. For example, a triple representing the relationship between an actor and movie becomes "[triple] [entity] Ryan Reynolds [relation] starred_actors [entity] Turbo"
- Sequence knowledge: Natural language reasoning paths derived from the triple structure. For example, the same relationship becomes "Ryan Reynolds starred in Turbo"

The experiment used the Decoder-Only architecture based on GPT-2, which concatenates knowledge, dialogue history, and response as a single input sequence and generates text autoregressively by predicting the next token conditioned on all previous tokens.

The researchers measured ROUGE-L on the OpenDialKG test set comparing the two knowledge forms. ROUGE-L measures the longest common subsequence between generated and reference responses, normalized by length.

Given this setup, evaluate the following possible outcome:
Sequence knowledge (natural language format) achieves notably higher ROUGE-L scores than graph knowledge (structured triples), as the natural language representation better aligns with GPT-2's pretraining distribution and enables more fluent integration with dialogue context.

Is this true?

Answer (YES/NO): NO